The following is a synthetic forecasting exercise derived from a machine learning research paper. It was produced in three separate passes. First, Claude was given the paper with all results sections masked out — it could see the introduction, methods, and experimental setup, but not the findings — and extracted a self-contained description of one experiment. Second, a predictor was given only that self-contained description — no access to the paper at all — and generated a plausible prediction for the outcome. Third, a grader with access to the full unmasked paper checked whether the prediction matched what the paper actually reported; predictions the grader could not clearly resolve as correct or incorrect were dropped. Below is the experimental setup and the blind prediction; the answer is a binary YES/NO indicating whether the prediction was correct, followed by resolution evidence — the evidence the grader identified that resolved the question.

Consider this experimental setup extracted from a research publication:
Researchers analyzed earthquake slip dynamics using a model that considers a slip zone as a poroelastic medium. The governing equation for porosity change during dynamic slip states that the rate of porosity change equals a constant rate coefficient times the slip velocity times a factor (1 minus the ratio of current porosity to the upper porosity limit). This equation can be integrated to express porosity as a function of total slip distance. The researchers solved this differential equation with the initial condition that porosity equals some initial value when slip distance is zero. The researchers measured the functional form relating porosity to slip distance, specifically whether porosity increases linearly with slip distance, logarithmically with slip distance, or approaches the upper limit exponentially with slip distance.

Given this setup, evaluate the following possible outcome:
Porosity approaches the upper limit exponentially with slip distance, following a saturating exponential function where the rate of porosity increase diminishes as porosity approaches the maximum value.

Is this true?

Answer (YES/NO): YES